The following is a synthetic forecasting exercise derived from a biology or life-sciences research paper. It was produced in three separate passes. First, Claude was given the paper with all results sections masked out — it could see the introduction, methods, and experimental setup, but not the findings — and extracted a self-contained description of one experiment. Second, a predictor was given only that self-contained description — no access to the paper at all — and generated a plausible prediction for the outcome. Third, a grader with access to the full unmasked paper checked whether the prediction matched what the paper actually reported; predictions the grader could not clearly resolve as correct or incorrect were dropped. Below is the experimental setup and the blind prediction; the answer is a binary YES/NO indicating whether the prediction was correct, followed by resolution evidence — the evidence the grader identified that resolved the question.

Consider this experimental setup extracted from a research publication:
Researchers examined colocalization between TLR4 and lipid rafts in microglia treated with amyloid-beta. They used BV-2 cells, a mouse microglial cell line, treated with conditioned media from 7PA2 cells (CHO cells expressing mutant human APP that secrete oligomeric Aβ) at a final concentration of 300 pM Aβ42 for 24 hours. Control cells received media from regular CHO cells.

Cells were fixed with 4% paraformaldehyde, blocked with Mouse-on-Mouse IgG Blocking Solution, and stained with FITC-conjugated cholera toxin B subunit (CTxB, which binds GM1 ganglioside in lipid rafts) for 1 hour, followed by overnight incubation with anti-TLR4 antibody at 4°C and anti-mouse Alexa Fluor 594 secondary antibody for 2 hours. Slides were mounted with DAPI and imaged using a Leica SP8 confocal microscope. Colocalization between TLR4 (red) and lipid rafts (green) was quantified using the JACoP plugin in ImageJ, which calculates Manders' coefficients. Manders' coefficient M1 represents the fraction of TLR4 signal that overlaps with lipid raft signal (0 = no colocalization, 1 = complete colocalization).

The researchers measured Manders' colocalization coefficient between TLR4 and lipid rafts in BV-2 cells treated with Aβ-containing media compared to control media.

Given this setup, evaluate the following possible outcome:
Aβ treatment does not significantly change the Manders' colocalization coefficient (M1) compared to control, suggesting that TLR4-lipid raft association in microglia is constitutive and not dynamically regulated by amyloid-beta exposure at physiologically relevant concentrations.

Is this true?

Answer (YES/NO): NO